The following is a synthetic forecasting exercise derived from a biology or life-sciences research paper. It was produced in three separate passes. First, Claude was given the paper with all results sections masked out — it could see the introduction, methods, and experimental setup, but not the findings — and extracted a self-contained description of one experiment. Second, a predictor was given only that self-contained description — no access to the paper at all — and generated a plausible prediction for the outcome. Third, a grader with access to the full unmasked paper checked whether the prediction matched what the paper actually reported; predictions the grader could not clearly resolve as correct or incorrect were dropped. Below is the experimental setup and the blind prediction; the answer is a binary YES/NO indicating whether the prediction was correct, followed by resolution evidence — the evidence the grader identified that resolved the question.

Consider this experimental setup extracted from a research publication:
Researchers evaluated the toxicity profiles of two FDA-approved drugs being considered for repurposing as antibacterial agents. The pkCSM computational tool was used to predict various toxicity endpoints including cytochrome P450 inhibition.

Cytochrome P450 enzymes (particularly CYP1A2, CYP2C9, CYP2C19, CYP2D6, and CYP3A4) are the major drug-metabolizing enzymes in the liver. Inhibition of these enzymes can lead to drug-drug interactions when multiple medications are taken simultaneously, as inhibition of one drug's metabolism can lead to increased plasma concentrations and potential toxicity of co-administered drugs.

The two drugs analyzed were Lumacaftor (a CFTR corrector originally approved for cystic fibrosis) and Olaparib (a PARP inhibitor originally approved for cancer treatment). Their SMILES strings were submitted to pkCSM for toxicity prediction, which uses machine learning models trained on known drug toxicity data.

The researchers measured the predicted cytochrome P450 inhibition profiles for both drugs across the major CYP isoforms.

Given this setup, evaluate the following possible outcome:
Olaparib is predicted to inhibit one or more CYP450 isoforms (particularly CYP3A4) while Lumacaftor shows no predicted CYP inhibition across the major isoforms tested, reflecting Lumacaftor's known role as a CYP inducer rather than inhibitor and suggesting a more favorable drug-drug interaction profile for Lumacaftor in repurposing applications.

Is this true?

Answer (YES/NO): NO